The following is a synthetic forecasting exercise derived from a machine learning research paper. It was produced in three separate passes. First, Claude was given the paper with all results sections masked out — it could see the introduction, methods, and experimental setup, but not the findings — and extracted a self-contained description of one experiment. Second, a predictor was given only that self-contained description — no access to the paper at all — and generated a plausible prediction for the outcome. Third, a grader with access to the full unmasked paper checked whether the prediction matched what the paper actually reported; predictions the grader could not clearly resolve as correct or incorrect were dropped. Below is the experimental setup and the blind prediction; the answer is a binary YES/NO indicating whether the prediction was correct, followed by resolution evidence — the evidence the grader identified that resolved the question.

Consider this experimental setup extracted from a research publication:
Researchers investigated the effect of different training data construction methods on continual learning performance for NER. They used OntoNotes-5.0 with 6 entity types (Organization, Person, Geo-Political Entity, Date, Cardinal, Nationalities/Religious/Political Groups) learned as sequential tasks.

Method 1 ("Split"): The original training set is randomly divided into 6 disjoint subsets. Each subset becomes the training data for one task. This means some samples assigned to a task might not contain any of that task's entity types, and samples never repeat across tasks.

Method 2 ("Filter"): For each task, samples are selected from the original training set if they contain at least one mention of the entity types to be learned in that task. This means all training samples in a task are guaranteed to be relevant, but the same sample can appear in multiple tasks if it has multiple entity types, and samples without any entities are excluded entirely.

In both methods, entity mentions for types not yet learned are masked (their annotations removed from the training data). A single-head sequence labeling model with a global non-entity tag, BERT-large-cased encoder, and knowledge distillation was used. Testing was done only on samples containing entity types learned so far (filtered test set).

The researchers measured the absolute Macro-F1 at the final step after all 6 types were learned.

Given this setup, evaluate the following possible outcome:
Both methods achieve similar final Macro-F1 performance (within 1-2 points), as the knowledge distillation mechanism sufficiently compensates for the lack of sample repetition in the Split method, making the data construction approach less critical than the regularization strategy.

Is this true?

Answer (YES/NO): NO